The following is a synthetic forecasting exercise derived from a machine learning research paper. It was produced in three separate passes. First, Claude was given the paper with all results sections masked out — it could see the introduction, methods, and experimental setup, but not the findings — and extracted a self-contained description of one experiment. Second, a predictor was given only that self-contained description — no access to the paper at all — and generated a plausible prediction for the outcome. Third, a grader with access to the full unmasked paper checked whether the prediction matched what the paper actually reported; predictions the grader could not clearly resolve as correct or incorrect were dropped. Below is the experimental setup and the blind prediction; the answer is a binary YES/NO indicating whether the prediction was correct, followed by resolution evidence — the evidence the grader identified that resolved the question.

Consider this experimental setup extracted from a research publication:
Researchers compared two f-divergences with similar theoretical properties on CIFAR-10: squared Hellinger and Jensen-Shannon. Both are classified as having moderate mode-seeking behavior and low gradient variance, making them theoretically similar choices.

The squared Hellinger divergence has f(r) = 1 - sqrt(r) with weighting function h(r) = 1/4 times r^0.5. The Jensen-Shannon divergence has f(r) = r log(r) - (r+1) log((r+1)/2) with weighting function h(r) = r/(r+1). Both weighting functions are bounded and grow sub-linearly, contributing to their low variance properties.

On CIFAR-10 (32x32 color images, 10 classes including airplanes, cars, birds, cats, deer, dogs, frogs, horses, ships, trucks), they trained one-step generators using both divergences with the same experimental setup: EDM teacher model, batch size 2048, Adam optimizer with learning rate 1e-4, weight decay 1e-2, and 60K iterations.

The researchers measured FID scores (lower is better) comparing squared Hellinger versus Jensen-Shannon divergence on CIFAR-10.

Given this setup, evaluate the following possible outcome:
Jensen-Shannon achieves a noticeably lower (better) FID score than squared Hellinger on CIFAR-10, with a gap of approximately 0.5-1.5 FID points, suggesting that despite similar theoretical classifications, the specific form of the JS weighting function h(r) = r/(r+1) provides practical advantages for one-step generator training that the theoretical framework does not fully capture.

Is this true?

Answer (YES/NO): NO